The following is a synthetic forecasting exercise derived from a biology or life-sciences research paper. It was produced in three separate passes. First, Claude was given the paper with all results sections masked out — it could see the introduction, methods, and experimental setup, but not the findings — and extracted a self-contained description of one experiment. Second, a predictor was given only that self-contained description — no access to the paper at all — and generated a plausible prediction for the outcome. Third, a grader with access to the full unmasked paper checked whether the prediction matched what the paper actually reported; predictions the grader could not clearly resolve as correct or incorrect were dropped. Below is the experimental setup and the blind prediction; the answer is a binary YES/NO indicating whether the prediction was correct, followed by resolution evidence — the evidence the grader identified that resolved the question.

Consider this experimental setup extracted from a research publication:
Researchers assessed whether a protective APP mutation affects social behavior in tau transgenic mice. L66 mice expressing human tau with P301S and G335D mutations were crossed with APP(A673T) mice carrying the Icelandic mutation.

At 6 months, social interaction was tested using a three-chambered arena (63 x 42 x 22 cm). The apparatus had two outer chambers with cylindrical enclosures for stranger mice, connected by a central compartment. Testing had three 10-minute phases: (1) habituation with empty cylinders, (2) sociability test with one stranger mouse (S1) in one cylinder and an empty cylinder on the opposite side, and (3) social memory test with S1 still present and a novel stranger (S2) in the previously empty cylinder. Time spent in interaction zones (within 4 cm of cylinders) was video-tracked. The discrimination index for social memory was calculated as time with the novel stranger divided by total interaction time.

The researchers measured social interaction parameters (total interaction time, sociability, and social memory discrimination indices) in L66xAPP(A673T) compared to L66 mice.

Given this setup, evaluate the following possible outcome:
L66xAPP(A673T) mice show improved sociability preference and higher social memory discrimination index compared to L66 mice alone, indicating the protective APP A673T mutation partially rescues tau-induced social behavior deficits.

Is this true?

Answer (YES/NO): NO